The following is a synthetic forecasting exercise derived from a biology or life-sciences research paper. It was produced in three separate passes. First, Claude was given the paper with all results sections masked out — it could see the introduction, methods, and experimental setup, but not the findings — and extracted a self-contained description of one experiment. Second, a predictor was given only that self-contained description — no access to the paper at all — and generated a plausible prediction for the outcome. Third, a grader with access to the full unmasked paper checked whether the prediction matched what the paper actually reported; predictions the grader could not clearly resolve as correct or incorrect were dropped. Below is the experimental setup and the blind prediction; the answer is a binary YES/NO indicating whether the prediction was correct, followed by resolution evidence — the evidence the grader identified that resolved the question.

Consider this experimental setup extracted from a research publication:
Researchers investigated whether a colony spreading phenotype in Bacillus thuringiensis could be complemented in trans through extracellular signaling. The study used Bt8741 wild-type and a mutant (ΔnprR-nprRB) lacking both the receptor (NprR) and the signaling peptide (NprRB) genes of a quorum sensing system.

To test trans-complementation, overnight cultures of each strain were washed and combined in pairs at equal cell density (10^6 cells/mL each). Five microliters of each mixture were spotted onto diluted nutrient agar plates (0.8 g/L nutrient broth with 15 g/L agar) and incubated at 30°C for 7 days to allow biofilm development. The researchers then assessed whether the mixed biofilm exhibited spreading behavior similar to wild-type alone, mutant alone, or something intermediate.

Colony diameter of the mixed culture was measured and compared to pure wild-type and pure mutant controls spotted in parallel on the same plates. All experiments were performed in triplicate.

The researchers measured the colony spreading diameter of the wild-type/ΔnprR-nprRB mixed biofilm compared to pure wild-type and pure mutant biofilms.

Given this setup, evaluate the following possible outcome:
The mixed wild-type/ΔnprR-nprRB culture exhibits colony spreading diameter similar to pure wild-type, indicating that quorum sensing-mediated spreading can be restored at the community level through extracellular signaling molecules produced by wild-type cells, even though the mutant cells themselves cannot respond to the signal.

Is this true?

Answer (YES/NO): NO